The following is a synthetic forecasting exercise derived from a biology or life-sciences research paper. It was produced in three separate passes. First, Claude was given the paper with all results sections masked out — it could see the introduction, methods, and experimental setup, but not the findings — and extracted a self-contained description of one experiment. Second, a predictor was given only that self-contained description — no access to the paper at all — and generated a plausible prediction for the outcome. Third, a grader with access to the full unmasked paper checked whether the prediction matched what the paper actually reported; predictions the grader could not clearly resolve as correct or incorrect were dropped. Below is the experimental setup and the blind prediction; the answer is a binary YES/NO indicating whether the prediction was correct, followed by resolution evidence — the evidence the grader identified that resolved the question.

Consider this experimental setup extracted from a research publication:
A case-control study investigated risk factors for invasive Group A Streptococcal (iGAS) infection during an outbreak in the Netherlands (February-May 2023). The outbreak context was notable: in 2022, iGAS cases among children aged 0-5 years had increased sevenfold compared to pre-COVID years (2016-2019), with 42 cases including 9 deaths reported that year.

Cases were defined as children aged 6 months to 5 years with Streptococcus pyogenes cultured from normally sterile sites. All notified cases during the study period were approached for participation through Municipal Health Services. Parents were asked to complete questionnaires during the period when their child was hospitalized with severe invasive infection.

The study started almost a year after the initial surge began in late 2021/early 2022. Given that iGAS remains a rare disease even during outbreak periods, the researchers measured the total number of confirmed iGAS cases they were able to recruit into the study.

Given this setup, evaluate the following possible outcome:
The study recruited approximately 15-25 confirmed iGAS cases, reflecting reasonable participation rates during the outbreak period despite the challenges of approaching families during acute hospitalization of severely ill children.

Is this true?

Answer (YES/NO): YES